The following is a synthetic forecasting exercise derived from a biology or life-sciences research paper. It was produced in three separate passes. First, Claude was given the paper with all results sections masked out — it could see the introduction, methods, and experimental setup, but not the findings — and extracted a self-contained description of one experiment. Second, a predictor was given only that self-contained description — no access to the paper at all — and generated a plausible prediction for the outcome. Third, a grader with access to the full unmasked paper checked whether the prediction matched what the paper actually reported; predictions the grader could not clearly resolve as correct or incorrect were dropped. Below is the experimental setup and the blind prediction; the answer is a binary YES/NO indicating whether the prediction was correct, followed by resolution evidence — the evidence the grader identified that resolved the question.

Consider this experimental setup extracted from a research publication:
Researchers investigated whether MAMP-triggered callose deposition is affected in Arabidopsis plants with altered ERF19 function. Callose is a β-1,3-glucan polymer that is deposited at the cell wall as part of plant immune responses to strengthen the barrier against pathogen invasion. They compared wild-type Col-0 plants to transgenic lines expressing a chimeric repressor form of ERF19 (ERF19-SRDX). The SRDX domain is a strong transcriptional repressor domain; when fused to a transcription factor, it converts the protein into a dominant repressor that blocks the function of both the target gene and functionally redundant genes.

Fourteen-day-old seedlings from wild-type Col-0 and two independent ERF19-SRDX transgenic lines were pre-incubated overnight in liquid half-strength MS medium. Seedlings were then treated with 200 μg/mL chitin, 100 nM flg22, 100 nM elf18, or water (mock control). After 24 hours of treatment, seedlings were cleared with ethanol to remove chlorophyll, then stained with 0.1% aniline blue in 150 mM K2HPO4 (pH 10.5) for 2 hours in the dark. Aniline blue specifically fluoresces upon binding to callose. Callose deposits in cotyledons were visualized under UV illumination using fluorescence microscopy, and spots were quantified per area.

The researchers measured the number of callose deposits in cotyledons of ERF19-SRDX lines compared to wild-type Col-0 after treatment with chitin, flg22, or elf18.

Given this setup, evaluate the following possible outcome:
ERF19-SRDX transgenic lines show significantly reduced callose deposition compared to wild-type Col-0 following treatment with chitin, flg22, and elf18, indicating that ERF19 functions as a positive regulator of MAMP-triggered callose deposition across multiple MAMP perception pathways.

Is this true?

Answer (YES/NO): NO